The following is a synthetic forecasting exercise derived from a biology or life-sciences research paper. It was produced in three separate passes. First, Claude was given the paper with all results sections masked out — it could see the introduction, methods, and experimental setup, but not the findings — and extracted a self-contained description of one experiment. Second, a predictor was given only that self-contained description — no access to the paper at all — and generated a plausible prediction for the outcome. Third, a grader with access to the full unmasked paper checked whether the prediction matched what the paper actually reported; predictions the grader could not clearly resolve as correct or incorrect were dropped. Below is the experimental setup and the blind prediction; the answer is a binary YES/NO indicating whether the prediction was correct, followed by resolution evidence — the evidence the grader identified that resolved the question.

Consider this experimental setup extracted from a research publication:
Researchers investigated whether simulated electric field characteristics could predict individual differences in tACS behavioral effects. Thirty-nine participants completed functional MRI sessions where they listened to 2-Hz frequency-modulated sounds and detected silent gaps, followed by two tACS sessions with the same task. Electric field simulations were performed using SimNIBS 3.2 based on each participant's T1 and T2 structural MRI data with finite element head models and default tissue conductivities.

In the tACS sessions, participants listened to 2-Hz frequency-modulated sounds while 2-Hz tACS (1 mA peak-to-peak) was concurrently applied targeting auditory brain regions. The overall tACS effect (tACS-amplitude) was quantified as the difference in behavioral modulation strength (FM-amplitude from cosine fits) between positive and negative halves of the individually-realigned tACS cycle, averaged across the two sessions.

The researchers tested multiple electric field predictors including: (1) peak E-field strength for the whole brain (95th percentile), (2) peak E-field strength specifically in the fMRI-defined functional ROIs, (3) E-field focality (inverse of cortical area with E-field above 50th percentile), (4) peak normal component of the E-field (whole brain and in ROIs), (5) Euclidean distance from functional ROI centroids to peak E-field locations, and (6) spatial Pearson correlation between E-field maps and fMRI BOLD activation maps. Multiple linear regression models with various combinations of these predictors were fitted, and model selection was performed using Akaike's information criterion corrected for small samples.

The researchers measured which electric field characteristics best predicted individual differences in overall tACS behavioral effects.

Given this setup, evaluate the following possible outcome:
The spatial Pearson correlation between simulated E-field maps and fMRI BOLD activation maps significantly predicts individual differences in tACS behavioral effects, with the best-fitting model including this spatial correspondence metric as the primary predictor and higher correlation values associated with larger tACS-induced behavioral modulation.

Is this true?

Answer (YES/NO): NO